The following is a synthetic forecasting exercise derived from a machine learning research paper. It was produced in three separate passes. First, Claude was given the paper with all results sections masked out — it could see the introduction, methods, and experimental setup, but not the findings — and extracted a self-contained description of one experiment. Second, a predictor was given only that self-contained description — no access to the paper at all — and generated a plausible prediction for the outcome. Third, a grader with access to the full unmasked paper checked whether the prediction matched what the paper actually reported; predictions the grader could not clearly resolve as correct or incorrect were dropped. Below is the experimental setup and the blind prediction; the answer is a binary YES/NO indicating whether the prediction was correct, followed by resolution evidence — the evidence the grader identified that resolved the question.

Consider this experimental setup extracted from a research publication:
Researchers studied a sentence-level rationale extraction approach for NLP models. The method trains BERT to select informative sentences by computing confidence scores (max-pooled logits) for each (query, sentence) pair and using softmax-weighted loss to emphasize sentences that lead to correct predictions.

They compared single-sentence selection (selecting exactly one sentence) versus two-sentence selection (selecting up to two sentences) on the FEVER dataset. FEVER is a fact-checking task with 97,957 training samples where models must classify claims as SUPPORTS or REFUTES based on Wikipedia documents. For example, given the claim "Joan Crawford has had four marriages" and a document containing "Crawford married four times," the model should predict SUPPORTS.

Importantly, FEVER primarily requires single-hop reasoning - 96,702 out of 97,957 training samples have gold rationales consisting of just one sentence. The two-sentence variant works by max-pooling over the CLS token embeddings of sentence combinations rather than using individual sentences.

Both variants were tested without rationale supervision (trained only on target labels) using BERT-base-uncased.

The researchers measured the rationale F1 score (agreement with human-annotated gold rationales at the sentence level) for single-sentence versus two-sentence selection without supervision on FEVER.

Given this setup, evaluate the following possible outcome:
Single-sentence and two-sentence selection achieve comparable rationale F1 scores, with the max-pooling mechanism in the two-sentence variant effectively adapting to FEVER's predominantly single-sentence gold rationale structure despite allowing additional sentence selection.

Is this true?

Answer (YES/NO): NO